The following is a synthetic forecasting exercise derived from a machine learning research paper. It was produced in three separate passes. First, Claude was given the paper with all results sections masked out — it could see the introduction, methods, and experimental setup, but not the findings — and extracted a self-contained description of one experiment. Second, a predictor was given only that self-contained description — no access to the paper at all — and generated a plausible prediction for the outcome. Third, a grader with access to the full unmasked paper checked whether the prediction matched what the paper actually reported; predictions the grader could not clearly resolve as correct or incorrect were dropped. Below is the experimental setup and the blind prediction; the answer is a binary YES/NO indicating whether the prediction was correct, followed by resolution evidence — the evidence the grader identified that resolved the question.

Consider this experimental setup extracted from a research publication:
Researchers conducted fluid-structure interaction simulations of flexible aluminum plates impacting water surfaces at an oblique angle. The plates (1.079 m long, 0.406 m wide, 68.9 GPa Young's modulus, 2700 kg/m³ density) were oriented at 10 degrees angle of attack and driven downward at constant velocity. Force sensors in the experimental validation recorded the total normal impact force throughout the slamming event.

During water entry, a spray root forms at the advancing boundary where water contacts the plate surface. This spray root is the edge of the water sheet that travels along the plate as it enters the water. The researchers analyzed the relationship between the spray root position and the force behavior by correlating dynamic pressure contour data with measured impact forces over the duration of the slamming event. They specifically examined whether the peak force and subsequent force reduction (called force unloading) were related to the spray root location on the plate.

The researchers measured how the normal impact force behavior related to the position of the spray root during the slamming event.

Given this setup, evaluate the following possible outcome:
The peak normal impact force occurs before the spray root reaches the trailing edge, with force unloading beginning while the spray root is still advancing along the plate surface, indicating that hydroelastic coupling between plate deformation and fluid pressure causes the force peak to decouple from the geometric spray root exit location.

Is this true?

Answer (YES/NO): NO